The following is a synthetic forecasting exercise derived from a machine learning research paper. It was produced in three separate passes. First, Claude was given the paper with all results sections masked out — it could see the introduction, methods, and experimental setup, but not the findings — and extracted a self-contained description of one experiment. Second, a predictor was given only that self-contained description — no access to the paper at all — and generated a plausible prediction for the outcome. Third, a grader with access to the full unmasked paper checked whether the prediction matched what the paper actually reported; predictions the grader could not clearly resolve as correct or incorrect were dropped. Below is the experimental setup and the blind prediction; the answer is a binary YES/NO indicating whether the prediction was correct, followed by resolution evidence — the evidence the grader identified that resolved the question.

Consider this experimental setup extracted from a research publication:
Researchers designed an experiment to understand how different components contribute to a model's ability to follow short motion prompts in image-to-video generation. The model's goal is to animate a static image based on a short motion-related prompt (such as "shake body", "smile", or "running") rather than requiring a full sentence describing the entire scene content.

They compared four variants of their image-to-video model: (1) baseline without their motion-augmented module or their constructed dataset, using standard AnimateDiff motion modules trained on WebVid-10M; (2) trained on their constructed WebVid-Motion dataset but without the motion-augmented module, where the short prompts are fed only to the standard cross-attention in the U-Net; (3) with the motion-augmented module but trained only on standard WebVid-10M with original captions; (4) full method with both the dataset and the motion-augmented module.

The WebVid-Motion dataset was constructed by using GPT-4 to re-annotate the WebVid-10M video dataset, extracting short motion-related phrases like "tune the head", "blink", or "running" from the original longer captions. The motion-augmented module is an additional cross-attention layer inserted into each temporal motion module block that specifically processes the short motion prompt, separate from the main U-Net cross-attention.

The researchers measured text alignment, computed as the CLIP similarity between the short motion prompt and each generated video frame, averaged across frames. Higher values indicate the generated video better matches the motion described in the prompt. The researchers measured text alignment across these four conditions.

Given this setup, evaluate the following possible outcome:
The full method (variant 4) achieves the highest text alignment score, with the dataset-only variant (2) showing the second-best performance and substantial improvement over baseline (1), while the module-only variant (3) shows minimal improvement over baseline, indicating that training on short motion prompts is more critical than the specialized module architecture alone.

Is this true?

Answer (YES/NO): NO